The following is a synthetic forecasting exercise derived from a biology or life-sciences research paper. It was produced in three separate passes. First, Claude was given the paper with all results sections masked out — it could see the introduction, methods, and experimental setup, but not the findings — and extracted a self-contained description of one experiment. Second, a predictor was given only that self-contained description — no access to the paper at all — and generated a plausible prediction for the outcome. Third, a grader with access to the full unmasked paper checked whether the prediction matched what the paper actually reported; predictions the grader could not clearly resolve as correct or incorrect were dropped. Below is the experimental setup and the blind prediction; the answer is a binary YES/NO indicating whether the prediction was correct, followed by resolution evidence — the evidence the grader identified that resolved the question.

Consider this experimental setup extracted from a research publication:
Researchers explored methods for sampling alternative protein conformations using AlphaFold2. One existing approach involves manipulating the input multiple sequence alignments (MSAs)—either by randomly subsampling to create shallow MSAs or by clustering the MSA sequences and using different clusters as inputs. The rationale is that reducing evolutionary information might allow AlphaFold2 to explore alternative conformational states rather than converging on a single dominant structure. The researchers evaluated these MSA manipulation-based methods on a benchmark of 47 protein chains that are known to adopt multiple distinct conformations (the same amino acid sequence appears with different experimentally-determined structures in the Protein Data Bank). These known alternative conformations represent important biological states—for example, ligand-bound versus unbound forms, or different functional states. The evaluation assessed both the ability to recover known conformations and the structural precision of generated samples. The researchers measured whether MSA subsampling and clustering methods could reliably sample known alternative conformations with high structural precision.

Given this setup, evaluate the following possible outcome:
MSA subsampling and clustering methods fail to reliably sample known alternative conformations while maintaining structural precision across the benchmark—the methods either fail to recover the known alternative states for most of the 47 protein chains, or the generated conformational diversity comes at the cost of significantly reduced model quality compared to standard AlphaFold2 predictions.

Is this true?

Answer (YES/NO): YES